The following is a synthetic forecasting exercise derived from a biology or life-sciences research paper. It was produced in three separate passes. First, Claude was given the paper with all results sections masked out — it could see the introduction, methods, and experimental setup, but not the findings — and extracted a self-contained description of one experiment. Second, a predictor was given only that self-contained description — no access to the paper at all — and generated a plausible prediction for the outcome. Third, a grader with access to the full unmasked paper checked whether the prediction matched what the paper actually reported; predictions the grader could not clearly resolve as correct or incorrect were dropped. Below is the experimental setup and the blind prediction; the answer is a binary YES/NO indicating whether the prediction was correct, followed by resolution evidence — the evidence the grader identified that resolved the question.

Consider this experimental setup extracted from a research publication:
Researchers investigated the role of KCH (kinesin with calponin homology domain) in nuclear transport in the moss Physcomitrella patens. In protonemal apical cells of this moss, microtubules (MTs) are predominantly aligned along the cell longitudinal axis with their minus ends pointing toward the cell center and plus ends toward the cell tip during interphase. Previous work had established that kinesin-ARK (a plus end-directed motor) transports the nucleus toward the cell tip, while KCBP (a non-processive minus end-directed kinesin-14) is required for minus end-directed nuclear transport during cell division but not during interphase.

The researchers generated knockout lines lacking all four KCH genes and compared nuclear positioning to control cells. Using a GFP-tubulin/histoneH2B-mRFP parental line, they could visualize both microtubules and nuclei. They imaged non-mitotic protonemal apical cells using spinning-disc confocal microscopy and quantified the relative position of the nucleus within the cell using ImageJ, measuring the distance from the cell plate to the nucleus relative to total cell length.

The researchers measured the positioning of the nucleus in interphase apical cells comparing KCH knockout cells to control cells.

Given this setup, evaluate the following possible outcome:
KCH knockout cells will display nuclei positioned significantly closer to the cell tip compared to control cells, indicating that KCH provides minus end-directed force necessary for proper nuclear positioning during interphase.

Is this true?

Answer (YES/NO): YES